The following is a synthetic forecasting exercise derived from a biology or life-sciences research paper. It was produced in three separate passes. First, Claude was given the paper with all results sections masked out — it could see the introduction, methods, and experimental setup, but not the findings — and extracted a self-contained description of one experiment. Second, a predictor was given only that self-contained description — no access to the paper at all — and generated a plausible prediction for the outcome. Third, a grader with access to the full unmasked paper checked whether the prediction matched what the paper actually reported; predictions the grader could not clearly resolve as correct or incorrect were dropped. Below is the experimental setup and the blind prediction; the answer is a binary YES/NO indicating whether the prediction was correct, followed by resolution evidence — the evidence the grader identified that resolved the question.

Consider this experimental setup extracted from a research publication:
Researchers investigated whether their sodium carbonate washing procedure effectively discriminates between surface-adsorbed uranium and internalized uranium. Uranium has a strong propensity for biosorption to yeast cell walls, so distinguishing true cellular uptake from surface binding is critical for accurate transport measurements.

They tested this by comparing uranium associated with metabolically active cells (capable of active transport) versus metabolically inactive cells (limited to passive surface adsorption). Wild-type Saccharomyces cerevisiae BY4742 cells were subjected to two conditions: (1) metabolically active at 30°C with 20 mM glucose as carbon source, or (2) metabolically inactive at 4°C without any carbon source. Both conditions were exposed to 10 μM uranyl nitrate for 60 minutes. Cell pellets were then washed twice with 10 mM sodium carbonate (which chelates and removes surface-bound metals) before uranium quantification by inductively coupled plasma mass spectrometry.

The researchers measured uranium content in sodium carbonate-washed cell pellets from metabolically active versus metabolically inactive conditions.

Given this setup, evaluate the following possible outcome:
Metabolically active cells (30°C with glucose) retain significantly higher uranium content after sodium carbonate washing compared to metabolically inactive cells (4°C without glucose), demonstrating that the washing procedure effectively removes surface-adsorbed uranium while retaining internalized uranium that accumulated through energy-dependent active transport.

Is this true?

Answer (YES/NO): YES